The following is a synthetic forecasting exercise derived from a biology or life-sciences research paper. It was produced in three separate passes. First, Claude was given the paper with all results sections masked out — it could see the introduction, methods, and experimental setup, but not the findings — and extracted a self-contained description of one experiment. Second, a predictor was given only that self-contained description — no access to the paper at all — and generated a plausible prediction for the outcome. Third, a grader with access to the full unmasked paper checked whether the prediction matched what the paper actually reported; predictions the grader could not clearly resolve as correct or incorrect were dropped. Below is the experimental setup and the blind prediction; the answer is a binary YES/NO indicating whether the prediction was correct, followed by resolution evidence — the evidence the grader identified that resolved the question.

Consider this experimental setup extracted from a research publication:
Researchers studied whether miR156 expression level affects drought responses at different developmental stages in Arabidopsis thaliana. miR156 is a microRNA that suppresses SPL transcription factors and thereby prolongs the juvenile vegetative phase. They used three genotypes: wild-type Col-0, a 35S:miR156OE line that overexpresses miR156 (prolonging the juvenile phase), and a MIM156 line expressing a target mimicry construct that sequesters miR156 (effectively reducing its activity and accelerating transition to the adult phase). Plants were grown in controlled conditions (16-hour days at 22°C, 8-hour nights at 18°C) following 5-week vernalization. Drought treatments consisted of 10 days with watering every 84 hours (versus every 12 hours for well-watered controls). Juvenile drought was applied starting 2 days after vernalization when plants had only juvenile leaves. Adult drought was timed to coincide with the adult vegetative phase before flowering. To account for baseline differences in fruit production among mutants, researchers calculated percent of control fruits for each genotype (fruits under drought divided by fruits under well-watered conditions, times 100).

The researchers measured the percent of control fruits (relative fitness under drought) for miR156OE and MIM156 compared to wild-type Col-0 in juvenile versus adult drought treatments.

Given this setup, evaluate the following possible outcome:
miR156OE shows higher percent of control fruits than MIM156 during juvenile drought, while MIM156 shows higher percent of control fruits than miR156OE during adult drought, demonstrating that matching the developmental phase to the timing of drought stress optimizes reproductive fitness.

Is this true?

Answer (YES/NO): NO